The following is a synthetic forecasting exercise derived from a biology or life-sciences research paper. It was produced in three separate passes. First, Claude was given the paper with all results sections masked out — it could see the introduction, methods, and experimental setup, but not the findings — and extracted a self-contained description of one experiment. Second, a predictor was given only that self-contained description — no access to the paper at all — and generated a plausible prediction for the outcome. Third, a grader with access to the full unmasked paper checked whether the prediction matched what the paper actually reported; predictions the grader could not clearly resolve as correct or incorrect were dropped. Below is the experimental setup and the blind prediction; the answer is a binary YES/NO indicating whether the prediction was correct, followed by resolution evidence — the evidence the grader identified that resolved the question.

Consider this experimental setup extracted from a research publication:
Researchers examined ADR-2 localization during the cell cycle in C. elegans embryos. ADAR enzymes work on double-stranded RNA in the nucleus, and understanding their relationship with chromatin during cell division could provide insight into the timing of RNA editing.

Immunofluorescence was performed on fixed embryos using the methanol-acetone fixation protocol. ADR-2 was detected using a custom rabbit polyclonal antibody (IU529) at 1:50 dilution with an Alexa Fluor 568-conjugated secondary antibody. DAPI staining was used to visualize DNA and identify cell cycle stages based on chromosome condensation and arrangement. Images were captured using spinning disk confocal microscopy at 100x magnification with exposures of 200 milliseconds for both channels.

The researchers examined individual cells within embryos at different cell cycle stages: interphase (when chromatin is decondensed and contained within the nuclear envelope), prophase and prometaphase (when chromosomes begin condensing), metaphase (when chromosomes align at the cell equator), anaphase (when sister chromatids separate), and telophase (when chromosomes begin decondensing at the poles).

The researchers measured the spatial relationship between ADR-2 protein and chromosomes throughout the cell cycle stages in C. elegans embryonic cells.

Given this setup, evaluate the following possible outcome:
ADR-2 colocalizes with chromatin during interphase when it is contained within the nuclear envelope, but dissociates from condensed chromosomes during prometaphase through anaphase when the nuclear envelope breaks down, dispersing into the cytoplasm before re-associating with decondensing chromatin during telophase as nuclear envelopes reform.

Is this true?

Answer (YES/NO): NO